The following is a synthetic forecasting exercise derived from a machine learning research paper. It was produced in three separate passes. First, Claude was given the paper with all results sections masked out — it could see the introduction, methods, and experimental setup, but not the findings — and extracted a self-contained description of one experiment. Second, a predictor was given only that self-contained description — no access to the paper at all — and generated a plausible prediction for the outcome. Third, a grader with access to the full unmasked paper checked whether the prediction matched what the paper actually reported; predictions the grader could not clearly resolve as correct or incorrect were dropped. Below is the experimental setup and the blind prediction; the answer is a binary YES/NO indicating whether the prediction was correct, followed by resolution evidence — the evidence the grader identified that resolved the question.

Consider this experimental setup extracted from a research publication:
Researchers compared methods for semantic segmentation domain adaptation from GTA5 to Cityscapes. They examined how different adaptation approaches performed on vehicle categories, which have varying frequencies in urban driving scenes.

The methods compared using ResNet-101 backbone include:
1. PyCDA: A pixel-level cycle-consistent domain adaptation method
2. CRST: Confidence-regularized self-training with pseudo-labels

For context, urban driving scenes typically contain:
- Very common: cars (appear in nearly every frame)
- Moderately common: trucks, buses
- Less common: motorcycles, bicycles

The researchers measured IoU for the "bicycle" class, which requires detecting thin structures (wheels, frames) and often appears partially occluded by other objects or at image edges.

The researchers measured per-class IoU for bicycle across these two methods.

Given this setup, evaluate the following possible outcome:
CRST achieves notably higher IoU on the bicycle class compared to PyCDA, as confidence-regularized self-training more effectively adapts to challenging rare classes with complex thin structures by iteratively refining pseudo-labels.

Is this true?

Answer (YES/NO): NO